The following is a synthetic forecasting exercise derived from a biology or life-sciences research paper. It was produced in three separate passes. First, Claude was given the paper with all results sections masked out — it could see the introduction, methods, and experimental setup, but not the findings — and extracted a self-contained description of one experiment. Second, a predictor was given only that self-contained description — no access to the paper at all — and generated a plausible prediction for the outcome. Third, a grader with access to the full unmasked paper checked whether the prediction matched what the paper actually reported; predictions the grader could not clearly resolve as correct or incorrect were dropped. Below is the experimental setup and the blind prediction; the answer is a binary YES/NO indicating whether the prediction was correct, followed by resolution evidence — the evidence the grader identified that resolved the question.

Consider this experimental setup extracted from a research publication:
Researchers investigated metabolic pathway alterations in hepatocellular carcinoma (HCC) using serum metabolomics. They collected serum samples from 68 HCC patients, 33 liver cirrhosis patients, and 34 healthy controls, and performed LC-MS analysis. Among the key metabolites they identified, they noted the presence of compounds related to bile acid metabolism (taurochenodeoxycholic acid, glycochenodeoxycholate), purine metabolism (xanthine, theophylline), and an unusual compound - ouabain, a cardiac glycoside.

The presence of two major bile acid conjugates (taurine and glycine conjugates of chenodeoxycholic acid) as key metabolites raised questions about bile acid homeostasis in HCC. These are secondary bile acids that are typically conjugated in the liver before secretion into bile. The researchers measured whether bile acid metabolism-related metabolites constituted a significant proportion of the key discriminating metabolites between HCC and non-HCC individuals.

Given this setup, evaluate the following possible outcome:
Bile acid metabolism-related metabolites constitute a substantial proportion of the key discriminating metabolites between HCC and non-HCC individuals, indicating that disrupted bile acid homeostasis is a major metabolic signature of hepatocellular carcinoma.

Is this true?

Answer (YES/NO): YES